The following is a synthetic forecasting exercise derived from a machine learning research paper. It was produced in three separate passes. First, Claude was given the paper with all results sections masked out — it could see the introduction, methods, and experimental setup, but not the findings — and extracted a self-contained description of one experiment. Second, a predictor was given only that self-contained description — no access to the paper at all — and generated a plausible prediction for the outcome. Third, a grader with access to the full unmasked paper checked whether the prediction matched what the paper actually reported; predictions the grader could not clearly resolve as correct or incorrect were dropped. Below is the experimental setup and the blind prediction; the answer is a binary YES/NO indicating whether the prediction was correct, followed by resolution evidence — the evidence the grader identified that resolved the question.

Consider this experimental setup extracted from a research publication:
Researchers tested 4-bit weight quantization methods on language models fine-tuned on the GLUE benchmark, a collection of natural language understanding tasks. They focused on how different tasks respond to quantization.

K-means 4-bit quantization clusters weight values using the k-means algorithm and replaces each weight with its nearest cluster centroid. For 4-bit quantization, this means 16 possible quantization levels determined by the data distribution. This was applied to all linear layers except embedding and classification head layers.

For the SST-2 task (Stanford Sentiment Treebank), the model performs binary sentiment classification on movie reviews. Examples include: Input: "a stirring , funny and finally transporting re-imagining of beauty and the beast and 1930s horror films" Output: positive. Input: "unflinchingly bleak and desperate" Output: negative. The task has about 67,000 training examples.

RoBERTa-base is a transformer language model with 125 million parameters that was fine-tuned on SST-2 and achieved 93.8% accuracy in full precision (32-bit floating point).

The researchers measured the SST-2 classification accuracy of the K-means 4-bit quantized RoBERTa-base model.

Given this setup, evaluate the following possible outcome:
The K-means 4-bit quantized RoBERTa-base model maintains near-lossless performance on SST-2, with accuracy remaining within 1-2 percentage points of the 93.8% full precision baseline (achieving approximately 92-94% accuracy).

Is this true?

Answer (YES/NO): YES